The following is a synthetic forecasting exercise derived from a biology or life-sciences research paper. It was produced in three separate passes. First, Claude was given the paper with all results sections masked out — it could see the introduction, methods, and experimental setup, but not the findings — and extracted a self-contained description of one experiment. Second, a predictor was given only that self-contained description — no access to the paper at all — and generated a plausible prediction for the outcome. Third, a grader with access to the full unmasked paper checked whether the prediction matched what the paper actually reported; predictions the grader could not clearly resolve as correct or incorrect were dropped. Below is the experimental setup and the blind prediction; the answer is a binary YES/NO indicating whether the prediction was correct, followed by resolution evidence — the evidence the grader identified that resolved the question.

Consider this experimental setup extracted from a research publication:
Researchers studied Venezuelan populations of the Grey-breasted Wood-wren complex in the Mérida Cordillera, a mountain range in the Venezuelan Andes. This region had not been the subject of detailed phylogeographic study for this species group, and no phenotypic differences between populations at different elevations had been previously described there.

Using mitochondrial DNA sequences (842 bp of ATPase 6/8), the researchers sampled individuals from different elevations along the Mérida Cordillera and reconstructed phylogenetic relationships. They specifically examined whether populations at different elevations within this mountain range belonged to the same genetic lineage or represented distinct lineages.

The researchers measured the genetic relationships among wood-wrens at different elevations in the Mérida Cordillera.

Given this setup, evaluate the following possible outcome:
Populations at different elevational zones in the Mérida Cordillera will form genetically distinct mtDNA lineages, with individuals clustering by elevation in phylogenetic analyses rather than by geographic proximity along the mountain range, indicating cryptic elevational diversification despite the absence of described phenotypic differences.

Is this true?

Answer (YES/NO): YES